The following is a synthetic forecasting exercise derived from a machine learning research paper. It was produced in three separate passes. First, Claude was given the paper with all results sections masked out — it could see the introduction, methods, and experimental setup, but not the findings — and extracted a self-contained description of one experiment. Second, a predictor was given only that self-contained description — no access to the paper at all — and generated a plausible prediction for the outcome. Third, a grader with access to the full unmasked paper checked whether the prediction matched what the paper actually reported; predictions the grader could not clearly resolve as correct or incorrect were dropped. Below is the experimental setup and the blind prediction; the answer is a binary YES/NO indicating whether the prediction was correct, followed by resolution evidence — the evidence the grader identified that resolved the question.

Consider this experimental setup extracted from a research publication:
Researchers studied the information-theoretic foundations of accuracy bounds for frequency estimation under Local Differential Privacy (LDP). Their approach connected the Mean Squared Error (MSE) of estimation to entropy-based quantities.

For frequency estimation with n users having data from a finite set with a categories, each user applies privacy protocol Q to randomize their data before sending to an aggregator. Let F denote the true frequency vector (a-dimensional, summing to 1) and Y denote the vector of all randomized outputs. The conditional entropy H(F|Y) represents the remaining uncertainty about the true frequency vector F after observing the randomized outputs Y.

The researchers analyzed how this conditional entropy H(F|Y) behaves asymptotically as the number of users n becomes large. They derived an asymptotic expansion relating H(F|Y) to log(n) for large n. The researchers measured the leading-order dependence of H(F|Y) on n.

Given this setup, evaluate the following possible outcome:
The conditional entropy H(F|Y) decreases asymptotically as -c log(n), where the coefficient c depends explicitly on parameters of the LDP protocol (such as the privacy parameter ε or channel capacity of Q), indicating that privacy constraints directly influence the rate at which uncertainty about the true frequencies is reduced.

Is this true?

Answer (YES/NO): NO